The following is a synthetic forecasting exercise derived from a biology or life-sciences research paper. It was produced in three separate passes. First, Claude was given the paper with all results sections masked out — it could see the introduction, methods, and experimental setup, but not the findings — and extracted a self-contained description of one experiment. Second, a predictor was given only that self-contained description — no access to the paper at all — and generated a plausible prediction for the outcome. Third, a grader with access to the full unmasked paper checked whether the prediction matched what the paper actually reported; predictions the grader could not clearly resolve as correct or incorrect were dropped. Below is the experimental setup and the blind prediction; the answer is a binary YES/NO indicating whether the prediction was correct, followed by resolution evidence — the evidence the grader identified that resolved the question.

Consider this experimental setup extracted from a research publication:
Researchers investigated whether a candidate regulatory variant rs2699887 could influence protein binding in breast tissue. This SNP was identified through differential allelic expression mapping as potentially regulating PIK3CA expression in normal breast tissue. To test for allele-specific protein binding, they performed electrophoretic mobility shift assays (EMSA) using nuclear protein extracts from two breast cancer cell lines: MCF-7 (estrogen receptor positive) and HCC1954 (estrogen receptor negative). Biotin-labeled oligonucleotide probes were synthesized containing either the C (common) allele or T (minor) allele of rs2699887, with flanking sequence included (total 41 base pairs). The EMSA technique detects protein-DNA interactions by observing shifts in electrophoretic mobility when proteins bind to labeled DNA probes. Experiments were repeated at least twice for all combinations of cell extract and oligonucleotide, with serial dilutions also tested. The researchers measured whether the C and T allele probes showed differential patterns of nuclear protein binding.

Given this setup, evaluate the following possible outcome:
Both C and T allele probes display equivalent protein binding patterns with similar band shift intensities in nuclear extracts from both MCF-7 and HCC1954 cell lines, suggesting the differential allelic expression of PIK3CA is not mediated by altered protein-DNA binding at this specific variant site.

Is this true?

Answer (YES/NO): NO